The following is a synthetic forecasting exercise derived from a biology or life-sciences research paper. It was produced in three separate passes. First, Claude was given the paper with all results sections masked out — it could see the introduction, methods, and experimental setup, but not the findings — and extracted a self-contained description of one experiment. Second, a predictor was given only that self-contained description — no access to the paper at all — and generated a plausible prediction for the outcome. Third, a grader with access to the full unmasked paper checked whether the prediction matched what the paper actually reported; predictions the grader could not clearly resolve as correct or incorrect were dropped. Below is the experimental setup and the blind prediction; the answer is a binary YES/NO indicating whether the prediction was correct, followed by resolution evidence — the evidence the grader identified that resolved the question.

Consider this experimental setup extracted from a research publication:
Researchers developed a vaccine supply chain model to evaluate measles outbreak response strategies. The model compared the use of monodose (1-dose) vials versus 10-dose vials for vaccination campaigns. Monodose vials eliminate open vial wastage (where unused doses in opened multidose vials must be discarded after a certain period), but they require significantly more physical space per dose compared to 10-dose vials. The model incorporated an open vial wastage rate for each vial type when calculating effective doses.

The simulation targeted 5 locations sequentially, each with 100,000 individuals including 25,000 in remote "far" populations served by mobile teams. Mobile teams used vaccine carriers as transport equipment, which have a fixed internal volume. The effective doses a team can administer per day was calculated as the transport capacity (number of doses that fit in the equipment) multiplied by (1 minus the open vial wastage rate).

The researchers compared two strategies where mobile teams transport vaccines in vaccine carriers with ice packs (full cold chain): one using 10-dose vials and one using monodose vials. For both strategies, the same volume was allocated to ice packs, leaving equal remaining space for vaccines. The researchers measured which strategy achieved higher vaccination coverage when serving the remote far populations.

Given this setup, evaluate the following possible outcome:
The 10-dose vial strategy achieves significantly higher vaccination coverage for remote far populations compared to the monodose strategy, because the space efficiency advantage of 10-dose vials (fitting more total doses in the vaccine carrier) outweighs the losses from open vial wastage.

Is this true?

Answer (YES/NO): YES